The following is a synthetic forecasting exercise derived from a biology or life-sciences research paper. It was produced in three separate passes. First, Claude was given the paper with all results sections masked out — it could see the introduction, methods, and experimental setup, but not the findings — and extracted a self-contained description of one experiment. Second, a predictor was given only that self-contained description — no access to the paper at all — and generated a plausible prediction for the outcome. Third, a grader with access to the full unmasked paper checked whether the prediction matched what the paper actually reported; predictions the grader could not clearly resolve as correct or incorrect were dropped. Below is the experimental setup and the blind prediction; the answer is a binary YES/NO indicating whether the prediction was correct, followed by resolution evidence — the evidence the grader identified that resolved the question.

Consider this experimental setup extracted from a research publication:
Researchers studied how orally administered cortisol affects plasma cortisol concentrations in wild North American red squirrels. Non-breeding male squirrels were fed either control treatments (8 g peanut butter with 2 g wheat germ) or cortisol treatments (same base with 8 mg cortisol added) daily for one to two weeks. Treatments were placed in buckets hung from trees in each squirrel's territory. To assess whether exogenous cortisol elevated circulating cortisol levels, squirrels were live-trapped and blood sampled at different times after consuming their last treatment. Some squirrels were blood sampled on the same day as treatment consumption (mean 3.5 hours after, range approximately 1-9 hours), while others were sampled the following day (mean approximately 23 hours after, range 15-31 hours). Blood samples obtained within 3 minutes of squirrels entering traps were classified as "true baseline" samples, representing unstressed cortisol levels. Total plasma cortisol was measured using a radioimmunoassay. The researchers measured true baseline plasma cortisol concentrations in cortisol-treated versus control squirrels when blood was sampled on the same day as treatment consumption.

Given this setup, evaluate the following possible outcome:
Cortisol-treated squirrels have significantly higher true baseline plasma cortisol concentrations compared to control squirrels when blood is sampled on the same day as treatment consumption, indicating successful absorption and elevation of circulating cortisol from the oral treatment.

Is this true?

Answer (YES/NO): YES